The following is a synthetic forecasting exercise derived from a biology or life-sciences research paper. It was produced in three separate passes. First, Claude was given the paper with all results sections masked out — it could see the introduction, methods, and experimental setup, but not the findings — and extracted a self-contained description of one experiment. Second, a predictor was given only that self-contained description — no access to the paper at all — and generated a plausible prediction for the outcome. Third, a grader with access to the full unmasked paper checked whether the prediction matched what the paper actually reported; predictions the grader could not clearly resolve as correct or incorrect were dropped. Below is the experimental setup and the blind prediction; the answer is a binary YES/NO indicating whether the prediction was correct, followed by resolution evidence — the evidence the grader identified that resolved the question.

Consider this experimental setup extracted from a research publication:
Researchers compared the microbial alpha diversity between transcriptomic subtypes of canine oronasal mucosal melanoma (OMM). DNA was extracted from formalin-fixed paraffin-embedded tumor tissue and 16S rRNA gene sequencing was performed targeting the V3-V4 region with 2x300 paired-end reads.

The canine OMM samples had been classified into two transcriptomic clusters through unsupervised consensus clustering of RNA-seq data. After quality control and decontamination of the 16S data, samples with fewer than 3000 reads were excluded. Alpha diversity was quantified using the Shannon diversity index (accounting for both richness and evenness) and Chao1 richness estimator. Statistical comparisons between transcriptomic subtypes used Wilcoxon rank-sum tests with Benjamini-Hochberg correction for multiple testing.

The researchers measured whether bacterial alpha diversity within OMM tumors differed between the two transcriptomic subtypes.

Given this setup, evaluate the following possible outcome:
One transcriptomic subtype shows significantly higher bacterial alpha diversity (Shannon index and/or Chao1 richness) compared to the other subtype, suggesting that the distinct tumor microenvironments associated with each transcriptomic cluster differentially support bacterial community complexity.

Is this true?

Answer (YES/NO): NO